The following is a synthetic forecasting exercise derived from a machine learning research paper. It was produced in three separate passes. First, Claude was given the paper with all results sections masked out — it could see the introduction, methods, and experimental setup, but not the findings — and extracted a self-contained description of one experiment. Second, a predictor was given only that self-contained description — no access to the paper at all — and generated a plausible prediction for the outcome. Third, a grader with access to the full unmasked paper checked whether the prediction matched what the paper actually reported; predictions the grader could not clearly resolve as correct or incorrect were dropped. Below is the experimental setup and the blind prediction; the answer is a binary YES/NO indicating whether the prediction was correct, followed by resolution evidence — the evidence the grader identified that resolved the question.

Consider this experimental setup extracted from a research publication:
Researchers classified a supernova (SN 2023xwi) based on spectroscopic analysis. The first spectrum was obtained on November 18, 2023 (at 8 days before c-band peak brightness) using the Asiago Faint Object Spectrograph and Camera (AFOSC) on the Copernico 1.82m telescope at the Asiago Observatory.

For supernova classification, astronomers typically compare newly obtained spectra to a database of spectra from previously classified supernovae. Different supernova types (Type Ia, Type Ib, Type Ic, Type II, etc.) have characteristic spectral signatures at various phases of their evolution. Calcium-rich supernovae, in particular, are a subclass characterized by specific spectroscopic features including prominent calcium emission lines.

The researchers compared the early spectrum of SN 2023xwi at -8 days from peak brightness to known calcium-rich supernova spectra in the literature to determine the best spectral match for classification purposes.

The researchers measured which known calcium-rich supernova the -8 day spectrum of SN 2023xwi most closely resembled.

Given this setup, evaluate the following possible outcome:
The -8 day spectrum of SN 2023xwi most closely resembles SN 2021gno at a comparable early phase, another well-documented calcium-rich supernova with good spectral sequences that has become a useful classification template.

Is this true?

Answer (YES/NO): NO